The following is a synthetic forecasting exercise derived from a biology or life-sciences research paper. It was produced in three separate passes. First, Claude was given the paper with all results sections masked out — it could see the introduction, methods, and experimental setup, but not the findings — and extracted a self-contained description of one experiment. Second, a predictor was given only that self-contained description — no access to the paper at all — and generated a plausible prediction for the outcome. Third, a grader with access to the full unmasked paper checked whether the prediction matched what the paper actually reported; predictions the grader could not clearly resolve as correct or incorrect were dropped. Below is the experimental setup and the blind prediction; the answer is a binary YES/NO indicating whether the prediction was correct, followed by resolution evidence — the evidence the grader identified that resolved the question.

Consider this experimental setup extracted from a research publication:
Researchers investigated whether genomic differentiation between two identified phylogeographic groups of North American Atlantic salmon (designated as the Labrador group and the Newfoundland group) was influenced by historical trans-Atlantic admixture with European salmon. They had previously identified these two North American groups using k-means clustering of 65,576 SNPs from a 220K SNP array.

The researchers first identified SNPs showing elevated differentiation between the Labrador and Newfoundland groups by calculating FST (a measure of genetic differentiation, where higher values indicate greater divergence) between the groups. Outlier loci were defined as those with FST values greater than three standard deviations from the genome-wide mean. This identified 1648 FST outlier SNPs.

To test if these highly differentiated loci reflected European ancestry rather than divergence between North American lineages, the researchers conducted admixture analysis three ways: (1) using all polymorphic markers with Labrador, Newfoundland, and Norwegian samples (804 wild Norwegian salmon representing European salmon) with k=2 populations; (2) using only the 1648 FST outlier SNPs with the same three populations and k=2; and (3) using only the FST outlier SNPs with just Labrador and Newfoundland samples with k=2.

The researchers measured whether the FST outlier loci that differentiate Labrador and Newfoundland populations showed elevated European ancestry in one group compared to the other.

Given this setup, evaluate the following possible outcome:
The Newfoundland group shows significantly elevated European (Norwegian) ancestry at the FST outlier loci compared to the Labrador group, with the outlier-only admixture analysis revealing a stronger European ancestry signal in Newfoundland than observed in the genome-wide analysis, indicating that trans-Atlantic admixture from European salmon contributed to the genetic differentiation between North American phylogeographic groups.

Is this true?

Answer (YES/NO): NO